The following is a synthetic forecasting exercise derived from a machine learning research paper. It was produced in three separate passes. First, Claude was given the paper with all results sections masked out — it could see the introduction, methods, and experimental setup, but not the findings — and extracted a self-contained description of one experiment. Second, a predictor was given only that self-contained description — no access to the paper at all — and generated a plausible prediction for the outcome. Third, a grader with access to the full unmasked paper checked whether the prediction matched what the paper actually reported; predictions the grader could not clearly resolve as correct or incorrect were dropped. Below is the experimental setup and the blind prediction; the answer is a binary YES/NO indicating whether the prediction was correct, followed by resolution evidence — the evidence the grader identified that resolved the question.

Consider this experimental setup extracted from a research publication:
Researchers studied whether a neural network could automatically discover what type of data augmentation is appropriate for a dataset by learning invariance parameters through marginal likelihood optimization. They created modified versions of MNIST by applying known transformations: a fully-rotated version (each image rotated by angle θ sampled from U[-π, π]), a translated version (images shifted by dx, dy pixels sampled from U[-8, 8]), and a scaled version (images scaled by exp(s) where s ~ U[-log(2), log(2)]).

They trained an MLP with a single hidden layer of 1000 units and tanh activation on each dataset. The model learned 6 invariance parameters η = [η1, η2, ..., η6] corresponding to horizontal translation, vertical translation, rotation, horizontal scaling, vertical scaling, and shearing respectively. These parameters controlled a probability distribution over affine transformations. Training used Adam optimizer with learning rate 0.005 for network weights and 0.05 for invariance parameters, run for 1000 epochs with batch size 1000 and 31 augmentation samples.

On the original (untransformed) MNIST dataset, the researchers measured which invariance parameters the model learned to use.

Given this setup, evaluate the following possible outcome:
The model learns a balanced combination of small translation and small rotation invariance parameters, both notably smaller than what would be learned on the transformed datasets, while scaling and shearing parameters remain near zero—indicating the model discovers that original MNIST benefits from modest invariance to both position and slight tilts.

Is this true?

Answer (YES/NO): NO